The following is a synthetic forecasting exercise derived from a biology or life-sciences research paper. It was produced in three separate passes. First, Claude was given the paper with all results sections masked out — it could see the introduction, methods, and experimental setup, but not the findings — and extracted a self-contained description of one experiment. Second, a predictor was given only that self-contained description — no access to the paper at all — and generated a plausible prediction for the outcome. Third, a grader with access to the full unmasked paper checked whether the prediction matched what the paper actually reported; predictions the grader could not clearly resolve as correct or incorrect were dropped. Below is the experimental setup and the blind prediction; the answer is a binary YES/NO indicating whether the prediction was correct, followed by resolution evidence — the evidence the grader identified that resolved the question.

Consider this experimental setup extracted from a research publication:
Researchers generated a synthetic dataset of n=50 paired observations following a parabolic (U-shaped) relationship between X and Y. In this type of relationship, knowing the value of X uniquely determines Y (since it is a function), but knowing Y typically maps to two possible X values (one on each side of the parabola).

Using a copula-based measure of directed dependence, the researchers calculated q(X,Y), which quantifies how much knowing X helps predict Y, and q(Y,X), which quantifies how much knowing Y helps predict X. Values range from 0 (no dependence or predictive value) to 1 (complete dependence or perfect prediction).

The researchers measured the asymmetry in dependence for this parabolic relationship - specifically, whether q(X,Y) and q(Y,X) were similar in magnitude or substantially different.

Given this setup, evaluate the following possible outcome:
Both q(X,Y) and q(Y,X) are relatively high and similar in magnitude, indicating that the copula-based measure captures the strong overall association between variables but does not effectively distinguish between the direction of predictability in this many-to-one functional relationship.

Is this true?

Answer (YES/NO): NO